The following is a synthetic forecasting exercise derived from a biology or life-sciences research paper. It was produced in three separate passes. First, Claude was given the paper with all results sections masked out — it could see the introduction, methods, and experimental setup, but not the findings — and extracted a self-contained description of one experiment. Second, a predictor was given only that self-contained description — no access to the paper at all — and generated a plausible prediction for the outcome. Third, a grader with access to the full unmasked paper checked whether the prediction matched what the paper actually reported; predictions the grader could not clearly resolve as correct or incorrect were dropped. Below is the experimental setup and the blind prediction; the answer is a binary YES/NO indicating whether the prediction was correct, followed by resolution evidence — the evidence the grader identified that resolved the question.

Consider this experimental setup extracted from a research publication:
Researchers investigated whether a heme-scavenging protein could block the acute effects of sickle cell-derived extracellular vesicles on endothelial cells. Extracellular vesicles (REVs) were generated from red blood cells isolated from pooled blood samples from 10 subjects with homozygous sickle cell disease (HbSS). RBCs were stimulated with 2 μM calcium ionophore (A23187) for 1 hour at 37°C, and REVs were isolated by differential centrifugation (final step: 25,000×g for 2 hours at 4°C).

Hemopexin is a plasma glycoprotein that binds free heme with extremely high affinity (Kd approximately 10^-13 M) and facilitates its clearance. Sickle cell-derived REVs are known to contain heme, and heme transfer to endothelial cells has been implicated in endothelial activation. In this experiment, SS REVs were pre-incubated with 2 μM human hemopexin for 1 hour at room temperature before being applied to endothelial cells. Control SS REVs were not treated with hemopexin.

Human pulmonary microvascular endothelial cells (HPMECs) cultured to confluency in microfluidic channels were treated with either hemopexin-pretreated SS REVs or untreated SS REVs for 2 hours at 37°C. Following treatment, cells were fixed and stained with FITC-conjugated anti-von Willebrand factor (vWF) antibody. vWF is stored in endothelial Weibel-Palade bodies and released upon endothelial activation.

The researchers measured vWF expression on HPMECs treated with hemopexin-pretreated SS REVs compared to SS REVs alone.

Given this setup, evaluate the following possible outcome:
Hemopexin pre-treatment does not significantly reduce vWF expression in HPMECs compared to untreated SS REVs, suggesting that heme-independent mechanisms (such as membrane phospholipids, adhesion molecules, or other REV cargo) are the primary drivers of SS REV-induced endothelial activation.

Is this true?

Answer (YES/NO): NO